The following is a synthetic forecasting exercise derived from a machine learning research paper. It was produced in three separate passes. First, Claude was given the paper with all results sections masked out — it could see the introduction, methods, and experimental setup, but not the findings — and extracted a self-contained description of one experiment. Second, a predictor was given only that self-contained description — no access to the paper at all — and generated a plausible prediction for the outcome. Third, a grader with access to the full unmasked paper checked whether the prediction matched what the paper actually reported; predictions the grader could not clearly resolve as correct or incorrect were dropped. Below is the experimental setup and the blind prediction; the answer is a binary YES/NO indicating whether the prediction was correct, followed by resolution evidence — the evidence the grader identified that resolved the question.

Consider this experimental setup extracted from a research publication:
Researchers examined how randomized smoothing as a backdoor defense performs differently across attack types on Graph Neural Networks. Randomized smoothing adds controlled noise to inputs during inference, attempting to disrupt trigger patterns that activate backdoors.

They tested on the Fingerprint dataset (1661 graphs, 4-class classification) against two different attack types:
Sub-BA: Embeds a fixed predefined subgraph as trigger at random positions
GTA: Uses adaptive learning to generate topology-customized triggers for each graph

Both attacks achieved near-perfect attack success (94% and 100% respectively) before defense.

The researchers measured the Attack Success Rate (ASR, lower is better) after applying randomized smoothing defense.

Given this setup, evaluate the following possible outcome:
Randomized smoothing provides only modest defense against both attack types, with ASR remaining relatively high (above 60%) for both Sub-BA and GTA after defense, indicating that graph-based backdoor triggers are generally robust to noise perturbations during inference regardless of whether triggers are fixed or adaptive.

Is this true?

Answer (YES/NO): YES